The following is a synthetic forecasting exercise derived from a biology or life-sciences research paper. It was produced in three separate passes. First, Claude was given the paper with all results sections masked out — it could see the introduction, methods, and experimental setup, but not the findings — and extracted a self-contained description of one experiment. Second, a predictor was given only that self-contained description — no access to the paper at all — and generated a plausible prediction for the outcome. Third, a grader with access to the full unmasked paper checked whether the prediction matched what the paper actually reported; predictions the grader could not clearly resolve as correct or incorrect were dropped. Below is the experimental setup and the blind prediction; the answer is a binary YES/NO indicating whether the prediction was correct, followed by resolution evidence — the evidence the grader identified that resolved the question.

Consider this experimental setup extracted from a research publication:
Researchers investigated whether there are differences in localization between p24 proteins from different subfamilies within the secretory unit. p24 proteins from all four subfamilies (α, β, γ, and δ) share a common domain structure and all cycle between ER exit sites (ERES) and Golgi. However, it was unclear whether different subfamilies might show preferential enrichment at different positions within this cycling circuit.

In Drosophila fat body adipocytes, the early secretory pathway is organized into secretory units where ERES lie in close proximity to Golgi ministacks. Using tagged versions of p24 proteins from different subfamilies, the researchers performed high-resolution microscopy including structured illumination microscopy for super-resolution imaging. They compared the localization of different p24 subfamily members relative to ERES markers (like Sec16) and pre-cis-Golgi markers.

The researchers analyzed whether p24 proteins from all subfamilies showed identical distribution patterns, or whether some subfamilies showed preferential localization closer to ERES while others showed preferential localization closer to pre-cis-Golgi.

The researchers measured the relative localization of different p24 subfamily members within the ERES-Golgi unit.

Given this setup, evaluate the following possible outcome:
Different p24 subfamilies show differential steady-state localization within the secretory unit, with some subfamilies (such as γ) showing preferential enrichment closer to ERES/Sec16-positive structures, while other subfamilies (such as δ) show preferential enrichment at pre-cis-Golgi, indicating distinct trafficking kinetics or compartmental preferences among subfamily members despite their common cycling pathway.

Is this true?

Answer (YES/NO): NO